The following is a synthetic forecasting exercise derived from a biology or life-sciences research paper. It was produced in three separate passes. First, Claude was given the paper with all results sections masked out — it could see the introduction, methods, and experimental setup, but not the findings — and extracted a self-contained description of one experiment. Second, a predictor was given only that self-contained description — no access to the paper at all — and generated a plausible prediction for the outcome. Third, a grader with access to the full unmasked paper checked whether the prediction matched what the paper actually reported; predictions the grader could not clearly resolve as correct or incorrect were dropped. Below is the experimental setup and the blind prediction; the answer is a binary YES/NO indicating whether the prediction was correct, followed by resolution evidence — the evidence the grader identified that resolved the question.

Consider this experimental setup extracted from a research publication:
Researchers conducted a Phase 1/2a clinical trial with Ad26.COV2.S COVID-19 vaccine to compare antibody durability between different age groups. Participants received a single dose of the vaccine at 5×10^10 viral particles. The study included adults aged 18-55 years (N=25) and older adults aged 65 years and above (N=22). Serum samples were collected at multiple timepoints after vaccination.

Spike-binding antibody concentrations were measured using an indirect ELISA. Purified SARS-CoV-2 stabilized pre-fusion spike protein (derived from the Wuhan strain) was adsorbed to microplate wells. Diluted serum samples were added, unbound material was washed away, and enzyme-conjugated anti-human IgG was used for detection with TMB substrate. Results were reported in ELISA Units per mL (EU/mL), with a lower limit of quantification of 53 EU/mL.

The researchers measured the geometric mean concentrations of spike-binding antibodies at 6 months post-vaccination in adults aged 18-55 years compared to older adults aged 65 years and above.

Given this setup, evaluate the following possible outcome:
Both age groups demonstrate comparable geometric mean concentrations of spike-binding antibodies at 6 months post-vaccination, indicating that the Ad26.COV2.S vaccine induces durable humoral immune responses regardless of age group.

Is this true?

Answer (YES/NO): NO